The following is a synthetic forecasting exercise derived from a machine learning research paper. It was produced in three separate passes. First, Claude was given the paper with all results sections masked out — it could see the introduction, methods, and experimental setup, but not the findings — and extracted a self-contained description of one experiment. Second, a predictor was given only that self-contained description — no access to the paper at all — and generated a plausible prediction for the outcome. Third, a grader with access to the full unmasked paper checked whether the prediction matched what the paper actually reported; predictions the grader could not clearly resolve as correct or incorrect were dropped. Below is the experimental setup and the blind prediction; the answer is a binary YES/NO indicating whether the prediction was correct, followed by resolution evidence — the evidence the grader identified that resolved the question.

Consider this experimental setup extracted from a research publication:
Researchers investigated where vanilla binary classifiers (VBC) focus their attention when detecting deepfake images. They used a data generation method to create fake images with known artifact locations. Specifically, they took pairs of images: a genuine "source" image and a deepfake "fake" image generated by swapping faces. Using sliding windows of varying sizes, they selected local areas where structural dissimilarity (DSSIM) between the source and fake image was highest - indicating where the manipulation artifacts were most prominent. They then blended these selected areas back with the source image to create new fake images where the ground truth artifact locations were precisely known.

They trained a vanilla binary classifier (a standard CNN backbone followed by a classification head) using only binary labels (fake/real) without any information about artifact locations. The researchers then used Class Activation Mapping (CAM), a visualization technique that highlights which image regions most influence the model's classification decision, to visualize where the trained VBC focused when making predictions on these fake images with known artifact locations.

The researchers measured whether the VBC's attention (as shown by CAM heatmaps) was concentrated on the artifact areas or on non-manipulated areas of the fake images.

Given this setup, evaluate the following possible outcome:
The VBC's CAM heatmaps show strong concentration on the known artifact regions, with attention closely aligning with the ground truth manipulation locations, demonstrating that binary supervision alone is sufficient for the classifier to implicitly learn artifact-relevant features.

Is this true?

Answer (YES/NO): NO